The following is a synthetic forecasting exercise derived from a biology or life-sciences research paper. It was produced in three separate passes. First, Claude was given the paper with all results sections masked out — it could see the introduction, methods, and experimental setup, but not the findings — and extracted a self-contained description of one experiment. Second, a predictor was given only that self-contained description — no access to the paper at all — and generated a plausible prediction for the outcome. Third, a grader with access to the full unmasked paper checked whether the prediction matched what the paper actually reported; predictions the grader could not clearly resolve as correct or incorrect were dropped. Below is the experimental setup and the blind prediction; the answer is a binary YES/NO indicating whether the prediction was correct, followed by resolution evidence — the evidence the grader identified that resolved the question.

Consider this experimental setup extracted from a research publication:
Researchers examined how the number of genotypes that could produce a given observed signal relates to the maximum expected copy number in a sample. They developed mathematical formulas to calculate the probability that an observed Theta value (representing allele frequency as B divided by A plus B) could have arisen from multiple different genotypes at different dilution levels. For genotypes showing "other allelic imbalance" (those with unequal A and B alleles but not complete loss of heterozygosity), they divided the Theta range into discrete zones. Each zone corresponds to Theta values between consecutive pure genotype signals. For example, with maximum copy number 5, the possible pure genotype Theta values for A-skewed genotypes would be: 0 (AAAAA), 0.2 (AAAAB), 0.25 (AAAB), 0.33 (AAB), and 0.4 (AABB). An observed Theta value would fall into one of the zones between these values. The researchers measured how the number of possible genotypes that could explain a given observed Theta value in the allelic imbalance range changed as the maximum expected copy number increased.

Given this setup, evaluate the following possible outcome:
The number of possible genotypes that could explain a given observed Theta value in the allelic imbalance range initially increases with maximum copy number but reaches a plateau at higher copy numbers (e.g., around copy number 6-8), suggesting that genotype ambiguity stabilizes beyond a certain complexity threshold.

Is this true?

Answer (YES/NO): NO